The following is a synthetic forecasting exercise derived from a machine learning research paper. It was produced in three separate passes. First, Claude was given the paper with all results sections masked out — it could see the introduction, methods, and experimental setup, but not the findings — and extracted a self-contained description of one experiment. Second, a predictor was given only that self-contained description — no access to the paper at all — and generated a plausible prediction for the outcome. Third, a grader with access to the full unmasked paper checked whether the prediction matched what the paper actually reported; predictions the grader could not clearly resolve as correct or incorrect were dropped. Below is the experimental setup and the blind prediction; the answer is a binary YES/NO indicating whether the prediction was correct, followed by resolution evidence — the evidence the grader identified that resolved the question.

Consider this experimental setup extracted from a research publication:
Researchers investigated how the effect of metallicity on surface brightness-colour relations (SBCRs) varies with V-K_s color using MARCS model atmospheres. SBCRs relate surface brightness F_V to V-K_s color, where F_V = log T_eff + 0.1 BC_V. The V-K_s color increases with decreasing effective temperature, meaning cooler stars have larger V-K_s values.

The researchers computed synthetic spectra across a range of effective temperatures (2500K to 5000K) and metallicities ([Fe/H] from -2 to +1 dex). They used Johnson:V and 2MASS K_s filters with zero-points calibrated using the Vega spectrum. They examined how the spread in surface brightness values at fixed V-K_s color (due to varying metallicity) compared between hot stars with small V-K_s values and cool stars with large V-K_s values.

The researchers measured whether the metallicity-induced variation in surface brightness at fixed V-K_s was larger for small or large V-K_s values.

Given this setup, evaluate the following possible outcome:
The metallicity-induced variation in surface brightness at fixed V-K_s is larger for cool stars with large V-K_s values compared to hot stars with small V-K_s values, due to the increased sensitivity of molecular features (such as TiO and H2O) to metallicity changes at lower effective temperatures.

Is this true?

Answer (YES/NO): YES